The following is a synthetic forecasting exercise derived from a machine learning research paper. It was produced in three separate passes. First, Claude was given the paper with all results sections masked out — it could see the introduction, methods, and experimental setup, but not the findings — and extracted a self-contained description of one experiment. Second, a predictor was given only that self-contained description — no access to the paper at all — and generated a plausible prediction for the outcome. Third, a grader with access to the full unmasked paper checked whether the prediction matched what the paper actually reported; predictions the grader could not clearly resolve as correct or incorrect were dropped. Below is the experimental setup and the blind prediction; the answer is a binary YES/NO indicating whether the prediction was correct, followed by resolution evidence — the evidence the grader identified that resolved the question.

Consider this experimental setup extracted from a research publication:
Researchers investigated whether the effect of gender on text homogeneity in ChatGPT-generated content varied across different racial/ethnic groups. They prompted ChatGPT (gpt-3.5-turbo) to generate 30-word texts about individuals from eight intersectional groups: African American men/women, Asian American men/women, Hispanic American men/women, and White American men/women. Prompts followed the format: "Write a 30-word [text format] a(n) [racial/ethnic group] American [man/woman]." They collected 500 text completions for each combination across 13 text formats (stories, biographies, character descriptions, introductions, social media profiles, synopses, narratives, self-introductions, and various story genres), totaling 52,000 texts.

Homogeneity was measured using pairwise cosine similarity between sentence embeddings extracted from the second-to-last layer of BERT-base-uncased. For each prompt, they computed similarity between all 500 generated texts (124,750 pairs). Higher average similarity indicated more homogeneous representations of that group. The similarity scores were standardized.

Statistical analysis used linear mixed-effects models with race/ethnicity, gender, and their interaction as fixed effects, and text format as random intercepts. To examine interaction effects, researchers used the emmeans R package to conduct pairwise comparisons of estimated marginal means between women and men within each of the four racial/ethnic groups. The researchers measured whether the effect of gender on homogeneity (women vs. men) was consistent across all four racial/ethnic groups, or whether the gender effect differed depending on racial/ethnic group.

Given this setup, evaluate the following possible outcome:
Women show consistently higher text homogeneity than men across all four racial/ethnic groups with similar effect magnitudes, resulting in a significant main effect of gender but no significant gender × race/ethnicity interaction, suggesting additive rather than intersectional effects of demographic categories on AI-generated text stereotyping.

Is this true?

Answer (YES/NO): NO